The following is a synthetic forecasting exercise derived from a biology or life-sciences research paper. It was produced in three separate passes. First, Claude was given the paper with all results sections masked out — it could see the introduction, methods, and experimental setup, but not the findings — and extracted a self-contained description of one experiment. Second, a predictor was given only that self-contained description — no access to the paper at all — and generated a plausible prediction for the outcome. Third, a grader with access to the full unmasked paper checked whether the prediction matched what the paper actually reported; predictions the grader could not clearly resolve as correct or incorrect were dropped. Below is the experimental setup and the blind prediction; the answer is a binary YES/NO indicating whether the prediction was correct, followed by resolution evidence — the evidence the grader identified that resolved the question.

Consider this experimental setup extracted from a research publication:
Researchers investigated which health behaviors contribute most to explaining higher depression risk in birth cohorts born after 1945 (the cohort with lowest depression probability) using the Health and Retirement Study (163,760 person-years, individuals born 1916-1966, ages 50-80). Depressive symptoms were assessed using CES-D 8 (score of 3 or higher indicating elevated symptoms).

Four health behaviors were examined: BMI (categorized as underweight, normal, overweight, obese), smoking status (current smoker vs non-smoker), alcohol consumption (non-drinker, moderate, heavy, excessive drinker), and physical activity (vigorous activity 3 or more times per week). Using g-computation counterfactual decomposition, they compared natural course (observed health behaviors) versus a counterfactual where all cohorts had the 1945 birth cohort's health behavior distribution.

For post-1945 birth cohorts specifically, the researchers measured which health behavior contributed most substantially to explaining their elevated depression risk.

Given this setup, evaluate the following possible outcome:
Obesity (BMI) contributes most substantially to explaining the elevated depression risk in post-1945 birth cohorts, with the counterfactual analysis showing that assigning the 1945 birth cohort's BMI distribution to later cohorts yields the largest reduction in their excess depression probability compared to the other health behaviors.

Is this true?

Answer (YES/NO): YES